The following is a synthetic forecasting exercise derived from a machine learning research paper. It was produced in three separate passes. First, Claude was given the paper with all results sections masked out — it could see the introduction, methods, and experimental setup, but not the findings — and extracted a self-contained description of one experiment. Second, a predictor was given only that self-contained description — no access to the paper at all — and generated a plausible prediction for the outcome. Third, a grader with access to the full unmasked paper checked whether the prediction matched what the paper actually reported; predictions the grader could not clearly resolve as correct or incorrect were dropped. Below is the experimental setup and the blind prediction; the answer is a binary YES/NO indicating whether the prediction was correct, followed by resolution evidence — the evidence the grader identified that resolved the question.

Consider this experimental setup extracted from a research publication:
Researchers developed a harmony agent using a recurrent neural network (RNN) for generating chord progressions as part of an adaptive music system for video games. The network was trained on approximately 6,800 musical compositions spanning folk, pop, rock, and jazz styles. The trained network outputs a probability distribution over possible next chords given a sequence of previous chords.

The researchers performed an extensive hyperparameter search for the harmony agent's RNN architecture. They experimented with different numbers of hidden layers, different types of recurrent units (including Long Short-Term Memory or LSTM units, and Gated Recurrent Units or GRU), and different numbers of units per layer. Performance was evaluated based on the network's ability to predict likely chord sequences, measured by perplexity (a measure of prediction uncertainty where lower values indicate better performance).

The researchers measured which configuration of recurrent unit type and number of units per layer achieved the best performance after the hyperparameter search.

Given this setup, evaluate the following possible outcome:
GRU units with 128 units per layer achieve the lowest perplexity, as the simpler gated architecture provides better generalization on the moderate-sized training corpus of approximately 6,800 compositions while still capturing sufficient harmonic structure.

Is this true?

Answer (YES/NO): NO